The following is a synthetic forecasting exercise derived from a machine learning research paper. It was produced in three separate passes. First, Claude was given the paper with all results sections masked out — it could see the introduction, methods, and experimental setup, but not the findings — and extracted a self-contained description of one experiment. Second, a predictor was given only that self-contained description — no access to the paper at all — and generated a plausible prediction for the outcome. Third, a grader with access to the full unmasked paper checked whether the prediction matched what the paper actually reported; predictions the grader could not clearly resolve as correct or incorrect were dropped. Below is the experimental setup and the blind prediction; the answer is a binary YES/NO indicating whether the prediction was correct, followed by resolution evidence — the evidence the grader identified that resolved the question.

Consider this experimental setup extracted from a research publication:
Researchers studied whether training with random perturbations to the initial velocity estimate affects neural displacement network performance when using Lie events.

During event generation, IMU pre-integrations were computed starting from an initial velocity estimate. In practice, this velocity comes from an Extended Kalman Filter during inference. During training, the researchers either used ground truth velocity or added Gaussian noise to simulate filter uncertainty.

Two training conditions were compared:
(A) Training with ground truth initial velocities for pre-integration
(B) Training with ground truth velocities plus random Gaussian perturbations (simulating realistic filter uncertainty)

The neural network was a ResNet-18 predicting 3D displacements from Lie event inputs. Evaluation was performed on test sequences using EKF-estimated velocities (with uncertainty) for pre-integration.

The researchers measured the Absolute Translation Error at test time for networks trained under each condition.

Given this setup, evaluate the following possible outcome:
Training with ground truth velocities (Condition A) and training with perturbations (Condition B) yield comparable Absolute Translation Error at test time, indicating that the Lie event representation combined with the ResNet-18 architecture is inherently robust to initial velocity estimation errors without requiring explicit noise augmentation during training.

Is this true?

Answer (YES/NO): NO